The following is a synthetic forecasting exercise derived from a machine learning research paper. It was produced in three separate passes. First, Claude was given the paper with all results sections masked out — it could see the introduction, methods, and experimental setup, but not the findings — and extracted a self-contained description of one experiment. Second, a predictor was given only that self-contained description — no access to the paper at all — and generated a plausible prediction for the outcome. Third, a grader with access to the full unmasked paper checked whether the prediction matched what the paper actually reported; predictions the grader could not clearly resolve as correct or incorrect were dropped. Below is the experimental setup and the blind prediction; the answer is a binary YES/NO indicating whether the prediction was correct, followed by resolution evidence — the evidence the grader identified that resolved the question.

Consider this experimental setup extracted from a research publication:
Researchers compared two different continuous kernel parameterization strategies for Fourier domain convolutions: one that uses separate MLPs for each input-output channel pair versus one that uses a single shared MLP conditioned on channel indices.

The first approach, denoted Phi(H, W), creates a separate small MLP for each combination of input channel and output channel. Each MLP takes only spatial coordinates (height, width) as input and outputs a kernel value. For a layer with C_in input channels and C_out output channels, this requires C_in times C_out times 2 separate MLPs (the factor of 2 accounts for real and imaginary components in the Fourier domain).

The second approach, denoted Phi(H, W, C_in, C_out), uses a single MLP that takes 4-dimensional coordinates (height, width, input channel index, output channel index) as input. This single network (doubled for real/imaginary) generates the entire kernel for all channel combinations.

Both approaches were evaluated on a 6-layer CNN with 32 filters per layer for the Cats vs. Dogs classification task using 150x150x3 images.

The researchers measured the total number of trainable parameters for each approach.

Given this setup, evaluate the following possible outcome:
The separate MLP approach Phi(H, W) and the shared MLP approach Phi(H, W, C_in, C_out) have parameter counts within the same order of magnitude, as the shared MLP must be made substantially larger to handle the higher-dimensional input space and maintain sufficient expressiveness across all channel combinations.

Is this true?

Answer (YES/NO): YES